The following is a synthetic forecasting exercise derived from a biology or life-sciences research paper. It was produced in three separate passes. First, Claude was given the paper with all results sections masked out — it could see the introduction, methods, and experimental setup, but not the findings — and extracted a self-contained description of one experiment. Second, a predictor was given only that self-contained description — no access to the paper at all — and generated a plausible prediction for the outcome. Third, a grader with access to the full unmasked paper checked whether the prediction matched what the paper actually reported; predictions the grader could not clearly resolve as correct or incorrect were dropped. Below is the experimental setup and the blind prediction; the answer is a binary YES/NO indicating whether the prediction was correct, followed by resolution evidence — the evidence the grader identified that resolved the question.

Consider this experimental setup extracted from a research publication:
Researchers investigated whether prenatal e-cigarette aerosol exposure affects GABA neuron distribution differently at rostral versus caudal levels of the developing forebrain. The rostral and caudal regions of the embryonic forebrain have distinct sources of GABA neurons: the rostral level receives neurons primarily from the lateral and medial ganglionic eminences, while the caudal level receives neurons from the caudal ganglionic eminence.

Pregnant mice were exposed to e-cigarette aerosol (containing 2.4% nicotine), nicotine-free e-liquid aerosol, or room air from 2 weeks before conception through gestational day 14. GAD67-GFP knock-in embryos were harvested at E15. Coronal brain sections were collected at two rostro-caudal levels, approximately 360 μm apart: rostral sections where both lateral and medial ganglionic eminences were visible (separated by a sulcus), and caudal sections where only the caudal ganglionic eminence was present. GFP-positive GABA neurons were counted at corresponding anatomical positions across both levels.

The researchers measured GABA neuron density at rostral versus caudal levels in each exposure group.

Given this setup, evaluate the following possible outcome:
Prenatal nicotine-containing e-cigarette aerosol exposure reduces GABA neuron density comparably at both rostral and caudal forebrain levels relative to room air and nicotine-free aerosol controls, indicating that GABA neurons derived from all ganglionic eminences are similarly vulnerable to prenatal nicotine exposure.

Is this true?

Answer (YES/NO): NO